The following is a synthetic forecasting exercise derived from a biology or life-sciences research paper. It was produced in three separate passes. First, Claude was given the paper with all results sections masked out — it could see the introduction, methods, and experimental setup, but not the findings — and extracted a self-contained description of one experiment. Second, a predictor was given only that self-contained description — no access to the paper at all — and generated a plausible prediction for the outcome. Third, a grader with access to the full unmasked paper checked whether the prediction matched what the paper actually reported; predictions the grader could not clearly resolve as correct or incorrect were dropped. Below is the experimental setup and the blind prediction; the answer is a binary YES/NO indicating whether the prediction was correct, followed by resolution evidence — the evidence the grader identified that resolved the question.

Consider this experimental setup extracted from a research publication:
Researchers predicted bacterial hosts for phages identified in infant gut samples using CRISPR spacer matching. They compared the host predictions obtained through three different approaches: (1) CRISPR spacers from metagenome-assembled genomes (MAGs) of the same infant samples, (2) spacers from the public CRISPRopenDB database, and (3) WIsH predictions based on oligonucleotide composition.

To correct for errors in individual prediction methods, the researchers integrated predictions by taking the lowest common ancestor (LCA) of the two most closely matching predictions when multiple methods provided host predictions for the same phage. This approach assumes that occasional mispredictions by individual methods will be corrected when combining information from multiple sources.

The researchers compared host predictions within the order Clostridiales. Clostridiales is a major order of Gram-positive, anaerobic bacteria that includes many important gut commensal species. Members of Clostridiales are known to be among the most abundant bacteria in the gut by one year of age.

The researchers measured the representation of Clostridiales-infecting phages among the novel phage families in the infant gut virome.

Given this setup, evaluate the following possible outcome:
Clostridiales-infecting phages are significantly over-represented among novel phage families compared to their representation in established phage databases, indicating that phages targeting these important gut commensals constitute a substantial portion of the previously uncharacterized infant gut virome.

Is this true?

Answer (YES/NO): YES